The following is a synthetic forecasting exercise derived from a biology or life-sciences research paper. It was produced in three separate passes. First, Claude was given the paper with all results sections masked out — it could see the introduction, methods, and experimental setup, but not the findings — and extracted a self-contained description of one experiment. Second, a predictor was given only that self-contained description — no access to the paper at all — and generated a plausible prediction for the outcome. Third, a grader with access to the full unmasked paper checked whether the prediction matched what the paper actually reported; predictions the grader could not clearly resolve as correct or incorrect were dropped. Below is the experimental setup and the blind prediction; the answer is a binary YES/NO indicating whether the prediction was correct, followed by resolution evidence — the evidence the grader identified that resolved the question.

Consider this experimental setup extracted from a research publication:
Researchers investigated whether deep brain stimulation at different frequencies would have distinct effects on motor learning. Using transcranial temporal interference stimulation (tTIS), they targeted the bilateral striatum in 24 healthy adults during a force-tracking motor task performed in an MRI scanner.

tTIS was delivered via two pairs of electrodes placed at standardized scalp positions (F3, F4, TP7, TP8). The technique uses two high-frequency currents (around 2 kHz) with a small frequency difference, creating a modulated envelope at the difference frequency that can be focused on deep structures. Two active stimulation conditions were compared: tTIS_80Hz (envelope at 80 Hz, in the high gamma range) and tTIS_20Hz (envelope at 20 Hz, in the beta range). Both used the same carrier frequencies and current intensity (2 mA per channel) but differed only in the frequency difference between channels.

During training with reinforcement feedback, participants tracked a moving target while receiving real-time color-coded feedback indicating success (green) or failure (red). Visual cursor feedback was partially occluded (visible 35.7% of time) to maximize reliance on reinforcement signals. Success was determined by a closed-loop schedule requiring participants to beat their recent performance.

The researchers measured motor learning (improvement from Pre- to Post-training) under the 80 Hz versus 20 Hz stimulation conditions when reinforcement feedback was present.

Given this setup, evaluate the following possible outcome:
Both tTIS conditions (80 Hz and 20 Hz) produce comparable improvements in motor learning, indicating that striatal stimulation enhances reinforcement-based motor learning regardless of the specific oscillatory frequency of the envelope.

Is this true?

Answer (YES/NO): NO